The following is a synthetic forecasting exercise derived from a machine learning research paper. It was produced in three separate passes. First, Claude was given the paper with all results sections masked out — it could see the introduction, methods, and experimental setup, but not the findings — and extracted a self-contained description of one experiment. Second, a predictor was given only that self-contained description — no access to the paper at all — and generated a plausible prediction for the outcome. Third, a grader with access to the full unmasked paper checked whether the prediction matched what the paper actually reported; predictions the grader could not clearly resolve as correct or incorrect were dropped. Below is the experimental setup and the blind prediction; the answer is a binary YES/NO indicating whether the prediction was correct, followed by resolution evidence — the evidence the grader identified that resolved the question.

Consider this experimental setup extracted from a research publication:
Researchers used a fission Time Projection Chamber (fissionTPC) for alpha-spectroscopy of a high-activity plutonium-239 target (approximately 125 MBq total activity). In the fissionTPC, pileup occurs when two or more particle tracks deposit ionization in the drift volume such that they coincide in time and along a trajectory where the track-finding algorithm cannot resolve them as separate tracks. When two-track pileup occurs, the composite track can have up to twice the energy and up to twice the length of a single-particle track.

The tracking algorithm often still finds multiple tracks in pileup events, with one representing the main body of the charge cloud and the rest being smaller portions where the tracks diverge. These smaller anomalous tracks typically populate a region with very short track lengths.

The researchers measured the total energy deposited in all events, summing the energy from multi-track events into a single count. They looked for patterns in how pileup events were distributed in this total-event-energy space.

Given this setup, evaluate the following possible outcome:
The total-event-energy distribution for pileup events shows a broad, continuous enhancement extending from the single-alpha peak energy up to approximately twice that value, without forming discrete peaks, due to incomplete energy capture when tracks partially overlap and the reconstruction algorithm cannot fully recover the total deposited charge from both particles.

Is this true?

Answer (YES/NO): NO